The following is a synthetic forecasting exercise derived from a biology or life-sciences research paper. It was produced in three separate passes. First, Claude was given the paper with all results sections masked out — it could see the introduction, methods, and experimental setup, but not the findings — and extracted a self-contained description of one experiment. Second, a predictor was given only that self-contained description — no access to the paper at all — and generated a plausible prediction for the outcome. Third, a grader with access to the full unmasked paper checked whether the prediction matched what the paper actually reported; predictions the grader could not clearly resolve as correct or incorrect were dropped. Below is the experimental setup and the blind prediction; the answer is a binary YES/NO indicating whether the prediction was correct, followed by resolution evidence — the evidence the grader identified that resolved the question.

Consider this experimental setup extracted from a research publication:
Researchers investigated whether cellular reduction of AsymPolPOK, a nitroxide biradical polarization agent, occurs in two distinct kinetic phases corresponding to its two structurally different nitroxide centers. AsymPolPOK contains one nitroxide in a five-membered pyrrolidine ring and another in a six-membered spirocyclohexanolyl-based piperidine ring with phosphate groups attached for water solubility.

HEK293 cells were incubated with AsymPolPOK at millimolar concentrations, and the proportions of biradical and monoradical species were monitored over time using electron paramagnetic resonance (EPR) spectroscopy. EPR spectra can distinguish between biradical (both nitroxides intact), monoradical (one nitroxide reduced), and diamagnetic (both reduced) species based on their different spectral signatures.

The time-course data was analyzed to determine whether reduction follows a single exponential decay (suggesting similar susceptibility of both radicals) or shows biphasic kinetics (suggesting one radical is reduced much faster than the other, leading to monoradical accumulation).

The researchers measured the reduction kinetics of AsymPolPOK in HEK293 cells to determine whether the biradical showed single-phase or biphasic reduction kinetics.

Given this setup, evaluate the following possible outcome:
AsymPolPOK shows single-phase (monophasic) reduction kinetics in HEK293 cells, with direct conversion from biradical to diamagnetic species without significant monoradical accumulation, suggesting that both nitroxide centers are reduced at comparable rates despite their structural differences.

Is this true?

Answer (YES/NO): NO